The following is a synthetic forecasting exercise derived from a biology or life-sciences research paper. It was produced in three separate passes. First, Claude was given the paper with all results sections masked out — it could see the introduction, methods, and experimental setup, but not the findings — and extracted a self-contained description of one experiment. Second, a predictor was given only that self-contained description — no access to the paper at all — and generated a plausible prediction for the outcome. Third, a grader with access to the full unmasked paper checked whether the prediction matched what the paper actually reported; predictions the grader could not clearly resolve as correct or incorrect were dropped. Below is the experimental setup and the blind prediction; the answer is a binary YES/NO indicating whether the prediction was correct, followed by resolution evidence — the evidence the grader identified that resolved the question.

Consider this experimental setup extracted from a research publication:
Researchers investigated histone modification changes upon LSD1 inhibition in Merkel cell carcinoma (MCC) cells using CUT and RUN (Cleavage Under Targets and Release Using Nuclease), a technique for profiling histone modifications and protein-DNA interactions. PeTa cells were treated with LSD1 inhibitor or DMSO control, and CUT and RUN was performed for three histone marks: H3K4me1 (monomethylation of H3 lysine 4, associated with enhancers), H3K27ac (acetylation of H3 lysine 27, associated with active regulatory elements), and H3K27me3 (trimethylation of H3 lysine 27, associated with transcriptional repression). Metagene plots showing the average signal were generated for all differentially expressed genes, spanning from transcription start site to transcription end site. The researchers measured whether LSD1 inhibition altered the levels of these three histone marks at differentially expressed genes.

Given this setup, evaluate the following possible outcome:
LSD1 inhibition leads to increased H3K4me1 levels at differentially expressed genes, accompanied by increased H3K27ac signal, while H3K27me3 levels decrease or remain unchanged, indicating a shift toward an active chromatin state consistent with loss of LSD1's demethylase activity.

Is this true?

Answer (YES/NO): YES